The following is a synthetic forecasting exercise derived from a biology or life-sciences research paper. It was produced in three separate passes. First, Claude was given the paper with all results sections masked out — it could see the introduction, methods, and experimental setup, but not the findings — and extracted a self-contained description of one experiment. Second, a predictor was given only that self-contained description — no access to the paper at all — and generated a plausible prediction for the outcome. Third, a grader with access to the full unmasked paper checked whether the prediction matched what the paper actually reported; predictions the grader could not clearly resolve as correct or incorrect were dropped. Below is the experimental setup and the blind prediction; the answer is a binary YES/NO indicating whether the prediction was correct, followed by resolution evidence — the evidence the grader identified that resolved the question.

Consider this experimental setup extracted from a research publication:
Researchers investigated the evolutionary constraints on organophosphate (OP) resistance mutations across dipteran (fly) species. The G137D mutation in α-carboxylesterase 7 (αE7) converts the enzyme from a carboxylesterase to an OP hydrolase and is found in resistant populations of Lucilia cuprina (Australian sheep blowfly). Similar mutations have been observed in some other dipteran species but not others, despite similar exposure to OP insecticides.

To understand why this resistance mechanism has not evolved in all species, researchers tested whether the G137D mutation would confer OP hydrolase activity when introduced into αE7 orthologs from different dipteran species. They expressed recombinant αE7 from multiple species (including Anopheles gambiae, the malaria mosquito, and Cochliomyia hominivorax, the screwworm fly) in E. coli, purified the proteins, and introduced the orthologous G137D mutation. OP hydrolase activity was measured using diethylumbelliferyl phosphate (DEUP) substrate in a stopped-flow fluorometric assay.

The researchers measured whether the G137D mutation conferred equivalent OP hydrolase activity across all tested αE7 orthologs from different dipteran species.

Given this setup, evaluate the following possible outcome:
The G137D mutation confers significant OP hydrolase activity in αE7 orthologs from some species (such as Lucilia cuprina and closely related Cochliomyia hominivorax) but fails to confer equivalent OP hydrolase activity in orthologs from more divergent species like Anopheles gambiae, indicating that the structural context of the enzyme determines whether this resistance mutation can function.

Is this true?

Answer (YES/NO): YES